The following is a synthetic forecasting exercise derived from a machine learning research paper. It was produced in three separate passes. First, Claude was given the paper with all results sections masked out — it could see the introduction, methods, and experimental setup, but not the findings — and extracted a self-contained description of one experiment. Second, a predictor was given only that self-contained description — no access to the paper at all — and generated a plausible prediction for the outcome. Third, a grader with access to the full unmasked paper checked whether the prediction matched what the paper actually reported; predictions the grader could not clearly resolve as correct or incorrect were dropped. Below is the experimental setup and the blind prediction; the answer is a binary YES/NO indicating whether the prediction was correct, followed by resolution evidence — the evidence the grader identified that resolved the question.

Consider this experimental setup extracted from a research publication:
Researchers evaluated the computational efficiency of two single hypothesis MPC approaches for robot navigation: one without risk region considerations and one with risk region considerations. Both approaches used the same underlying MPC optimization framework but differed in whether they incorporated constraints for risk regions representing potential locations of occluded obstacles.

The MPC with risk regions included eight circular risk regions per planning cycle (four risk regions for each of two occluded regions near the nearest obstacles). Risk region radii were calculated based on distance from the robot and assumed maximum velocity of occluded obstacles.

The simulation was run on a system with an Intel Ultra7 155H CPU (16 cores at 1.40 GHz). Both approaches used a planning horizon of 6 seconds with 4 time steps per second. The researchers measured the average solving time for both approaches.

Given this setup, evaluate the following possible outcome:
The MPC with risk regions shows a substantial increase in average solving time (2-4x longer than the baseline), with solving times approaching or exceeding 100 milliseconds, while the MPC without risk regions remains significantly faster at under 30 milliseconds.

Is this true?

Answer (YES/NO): NO